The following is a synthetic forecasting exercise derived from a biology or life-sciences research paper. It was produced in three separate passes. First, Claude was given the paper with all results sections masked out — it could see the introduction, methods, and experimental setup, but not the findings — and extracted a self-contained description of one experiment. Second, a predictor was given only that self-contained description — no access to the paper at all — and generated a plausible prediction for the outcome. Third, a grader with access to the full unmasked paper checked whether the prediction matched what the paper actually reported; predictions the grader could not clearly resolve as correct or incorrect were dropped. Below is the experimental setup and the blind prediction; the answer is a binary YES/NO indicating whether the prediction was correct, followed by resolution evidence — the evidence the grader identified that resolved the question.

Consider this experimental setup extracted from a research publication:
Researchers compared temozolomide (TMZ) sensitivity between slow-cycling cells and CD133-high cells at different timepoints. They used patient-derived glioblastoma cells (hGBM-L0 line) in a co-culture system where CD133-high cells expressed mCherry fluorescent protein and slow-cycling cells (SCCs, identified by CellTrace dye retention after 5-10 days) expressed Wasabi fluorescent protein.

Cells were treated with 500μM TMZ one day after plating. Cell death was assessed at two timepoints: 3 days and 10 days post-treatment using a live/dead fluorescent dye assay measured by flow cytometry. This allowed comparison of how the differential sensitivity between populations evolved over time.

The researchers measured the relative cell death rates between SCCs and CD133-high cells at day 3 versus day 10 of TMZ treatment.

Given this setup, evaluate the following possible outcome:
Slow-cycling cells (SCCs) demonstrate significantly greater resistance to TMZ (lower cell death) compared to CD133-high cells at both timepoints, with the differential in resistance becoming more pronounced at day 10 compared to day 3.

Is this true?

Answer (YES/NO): YES